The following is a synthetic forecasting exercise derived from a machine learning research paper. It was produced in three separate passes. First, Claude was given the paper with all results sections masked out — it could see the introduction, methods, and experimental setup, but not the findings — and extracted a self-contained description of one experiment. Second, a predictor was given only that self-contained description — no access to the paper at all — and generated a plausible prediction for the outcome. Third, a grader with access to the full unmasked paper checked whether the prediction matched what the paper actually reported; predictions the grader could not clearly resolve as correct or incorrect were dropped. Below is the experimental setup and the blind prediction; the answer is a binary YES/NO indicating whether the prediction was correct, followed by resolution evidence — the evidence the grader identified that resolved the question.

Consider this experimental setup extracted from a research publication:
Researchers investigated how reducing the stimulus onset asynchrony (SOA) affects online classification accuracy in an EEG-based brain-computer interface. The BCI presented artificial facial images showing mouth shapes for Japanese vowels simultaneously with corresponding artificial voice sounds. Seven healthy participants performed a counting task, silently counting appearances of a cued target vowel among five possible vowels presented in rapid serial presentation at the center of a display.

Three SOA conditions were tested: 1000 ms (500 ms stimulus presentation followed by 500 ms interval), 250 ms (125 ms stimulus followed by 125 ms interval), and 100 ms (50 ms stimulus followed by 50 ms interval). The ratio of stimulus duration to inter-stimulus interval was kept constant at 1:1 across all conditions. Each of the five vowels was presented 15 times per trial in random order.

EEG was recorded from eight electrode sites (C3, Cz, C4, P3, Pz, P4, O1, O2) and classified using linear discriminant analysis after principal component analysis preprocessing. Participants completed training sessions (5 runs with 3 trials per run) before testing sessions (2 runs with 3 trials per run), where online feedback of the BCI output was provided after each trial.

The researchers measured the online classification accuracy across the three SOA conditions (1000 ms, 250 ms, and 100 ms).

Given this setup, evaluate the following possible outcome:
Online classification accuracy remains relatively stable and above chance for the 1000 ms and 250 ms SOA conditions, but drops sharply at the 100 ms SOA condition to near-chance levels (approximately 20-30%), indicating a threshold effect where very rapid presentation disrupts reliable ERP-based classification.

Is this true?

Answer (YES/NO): NO